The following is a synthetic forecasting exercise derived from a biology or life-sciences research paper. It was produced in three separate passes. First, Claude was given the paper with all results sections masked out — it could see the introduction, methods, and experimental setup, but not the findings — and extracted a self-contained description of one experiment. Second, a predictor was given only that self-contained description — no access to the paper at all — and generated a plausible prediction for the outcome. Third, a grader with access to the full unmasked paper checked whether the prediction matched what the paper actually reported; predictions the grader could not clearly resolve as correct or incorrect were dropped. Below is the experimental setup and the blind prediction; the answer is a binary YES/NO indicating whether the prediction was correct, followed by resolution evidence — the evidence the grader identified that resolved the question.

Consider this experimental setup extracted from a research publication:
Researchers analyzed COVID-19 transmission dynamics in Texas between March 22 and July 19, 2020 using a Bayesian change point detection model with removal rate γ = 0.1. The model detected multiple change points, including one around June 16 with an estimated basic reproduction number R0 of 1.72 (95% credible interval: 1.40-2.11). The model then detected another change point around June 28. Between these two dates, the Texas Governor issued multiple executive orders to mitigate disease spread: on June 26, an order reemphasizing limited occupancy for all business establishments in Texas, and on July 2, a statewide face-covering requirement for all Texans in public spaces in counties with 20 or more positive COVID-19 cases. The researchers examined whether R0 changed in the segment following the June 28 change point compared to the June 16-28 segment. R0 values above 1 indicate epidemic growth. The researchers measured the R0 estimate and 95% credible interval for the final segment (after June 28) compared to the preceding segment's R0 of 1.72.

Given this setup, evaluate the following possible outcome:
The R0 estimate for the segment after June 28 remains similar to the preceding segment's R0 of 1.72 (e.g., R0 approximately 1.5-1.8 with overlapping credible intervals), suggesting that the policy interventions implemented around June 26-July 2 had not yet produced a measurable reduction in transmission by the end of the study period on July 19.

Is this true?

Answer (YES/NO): NO